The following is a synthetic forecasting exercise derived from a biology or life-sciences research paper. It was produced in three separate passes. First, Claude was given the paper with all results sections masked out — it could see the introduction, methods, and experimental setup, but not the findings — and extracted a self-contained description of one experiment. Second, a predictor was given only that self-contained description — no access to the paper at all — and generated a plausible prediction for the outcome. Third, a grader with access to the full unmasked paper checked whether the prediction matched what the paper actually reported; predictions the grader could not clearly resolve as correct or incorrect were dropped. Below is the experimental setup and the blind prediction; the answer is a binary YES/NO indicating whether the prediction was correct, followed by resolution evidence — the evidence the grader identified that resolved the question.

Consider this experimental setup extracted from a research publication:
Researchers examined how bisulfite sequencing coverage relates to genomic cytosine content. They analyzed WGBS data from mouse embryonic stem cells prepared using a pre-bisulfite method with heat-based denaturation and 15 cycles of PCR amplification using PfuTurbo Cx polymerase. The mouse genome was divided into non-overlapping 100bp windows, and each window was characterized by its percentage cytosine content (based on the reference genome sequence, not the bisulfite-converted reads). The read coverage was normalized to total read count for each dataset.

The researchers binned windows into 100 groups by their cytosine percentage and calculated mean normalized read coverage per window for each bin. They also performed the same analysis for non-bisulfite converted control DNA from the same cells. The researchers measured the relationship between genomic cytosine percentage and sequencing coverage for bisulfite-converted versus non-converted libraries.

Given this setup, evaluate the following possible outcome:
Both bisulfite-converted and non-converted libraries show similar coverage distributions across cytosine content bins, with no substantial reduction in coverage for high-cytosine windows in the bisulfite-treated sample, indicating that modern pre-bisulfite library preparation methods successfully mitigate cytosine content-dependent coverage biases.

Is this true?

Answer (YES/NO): NO